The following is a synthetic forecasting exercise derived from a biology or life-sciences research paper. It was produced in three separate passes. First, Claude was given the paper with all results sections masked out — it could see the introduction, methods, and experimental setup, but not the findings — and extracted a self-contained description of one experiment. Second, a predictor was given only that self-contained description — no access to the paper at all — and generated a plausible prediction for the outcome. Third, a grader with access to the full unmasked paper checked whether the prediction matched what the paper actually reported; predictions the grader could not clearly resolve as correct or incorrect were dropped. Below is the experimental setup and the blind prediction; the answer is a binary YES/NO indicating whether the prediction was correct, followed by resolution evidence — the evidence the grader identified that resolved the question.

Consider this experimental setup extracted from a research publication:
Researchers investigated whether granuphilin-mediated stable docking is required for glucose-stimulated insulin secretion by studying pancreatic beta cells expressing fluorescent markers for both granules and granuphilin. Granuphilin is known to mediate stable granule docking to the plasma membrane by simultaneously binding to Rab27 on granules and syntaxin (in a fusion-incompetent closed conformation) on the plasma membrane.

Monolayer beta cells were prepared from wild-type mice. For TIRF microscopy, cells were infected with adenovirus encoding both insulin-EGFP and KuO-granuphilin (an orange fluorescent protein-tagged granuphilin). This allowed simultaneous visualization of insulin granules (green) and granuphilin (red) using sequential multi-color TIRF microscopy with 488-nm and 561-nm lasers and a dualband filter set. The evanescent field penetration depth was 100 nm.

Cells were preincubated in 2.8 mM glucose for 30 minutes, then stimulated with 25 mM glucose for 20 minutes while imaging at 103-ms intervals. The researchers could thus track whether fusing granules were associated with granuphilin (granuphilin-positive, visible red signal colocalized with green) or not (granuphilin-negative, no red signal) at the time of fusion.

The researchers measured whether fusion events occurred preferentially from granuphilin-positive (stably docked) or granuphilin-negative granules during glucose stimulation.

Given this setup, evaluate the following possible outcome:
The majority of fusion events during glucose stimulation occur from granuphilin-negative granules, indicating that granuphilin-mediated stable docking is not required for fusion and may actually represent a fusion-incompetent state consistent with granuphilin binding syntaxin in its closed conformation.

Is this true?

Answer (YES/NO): YES